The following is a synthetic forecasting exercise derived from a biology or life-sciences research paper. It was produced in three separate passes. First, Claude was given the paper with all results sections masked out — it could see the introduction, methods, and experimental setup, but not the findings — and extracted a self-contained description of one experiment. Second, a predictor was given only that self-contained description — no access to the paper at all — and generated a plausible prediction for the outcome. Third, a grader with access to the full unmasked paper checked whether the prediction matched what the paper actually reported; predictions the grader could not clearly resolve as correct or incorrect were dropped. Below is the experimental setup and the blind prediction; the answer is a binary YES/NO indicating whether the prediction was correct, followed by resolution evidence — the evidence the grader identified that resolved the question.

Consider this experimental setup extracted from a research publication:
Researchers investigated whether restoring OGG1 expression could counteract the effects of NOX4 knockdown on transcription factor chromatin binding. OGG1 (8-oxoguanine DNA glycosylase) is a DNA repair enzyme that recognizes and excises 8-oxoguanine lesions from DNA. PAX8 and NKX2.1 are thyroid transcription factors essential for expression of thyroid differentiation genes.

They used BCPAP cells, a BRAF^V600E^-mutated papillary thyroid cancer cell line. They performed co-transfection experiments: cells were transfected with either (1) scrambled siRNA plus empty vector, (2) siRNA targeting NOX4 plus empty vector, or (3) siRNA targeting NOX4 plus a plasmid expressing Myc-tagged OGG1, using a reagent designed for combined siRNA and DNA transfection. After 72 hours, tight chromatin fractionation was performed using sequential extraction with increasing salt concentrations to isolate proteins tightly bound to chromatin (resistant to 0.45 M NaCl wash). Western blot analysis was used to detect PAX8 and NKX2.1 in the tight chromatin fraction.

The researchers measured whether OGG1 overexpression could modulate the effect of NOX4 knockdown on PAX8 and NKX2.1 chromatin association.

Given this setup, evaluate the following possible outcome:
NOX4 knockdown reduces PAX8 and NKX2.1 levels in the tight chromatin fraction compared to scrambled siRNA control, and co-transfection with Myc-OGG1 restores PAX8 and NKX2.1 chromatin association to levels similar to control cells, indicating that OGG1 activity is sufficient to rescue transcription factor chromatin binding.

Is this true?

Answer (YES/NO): NO